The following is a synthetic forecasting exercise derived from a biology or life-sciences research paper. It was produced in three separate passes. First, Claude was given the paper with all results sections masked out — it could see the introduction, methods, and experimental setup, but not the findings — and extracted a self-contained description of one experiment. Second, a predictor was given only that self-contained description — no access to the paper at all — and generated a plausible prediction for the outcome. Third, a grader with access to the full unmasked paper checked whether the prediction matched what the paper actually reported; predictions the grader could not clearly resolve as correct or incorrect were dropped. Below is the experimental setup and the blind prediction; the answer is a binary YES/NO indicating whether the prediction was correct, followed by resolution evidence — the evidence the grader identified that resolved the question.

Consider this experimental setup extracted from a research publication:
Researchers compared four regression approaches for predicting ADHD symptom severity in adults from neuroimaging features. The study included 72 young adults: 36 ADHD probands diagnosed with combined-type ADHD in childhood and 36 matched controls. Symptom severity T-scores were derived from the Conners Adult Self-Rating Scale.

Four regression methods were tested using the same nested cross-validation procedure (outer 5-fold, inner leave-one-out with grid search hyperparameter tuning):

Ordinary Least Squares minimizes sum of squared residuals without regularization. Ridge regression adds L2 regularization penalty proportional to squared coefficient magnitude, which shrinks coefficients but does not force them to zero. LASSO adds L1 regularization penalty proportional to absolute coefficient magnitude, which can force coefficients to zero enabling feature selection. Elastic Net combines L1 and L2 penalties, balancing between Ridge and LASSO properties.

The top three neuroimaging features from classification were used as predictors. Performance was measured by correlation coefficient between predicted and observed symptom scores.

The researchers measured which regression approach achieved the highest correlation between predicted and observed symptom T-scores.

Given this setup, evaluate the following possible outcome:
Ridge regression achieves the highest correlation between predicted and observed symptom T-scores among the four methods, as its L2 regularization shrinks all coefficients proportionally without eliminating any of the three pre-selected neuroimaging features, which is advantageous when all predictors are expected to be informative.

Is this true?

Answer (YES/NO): NO